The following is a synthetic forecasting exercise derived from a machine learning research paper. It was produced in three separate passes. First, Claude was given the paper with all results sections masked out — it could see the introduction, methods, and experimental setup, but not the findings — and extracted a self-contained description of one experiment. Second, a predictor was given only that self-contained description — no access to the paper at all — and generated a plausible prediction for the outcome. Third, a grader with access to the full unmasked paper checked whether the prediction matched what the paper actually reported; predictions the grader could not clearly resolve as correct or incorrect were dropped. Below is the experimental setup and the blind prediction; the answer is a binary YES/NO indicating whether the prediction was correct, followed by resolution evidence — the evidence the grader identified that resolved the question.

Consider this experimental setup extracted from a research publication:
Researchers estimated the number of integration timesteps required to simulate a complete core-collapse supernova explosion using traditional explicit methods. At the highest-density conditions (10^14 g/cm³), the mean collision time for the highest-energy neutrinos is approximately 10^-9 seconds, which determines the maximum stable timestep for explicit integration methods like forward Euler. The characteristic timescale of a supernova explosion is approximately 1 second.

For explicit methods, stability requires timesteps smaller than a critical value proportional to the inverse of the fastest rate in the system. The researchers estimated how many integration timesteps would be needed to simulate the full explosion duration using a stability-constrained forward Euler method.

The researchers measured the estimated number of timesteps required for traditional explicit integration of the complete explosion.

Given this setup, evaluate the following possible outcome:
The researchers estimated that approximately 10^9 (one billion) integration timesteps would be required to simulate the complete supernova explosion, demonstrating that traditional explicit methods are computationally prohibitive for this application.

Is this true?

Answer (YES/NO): YES